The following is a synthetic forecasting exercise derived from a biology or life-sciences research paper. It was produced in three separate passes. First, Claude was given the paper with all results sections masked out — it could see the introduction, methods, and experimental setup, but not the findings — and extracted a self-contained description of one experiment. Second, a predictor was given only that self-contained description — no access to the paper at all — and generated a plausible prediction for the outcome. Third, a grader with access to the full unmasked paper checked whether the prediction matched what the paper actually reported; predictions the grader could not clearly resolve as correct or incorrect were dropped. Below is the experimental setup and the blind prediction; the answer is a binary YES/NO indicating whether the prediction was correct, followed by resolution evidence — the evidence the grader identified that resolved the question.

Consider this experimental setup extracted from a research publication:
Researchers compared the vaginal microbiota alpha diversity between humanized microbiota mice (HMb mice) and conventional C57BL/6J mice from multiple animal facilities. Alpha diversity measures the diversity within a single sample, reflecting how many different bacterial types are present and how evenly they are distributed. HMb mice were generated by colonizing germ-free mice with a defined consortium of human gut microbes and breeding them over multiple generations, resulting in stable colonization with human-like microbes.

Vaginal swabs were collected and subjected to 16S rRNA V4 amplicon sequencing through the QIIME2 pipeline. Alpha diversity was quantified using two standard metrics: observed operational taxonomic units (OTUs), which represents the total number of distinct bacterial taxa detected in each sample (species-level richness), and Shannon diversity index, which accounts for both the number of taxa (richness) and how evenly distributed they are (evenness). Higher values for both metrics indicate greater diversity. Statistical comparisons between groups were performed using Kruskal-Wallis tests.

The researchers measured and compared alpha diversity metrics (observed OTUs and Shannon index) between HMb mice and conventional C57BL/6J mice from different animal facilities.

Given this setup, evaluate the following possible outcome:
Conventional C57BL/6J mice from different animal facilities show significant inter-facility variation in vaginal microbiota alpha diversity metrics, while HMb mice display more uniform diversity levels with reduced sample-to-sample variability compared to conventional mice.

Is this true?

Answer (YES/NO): NO